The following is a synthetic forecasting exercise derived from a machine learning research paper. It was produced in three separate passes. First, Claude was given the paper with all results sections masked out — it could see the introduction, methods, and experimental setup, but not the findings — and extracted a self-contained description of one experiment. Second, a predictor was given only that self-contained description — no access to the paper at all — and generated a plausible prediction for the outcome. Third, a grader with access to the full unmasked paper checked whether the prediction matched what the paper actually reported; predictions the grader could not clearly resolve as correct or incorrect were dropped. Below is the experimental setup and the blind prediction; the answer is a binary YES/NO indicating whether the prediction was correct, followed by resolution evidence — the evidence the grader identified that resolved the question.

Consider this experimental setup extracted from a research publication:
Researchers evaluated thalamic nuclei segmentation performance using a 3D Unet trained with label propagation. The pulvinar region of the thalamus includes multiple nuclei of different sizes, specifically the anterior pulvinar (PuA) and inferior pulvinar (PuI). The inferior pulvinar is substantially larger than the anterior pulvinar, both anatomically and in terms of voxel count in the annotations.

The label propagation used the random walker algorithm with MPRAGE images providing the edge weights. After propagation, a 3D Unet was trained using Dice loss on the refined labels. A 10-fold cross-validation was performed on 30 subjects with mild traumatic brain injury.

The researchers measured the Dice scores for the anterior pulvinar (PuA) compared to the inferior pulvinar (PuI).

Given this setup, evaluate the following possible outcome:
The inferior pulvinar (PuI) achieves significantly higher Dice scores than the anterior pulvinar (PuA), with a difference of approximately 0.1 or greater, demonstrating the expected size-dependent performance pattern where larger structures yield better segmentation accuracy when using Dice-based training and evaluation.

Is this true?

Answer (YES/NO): YES